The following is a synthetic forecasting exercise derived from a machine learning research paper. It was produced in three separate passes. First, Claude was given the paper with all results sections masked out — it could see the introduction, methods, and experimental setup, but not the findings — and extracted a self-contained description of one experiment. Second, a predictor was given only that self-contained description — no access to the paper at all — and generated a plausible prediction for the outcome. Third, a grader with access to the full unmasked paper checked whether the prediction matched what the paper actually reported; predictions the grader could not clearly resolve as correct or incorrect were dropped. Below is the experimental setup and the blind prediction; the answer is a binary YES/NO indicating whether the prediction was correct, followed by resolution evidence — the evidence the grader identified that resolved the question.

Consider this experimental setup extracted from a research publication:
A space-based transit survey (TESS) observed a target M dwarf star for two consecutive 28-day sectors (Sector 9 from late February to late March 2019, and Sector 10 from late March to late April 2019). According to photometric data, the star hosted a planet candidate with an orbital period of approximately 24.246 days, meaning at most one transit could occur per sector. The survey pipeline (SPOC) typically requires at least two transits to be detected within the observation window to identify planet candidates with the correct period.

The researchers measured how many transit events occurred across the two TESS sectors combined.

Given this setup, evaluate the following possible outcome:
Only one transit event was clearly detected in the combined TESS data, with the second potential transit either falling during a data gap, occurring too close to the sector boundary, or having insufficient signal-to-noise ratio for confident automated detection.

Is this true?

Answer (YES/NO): NO